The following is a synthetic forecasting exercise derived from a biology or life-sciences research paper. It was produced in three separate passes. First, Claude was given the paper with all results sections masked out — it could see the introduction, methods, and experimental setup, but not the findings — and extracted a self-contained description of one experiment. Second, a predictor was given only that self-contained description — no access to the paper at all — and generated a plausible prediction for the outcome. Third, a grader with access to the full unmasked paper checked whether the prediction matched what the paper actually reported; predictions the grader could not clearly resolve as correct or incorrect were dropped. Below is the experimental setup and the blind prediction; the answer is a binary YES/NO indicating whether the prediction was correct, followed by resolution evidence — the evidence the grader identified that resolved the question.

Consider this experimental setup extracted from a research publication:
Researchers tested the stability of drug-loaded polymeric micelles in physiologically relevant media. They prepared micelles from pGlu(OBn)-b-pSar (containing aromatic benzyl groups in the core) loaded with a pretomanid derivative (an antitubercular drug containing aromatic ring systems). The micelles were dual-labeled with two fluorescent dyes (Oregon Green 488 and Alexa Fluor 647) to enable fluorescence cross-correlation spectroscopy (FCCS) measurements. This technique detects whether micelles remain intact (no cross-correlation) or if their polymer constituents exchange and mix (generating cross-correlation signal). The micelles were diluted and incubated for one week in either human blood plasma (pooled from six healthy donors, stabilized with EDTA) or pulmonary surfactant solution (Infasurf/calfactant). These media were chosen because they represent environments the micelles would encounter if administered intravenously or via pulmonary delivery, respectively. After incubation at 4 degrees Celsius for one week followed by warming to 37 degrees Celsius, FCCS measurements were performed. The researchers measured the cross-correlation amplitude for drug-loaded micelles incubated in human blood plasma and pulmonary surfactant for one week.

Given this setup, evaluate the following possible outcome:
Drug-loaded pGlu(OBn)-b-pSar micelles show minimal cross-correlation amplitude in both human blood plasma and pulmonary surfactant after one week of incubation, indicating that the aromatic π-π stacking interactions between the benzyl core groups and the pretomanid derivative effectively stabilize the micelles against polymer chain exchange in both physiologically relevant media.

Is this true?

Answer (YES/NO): YES